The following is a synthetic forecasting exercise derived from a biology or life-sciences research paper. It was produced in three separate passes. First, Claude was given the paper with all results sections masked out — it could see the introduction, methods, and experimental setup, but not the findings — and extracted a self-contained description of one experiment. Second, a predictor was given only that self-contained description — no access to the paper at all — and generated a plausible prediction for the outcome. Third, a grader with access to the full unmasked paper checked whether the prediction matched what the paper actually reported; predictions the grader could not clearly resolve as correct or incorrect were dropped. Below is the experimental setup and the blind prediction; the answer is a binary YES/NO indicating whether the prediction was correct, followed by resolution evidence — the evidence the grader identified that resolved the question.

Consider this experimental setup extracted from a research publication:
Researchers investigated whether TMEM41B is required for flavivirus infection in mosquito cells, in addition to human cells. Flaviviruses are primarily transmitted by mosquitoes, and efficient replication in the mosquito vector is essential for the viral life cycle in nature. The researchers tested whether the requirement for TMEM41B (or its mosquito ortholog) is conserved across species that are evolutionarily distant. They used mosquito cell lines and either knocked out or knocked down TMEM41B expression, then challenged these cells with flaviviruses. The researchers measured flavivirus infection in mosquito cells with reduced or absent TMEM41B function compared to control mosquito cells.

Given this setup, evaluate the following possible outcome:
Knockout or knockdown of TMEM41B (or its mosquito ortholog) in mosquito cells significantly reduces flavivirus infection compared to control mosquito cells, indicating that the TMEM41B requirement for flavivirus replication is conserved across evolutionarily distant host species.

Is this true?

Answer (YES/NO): YES